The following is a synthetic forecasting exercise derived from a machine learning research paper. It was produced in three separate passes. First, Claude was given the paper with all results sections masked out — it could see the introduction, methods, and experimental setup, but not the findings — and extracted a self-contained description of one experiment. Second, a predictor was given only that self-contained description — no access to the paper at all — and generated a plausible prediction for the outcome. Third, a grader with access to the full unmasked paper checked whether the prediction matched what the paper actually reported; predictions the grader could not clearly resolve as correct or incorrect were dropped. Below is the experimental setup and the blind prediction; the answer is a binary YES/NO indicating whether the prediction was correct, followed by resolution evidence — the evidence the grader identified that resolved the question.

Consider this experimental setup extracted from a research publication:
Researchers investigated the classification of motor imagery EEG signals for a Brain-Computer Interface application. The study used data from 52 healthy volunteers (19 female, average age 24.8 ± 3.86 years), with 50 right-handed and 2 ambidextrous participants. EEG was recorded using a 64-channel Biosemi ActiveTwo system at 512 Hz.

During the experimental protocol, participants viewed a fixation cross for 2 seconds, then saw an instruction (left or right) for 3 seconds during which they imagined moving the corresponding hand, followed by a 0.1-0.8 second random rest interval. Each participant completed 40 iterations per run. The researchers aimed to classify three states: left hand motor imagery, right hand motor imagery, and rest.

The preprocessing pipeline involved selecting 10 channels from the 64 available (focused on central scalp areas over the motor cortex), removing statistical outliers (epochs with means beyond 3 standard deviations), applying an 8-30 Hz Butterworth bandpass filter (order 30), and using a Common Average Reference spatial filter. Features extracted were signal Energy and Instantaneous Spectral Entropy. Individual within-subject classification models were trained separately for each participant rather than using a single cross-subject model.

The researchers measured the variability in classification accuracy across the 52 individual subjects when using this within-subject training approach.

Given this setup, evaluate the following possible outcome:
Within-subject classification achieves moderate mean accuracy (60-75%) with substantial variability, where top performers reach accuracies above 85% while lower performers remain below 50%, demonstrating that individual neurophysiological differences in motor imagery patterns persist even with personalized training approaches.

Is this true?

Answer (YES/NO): NO